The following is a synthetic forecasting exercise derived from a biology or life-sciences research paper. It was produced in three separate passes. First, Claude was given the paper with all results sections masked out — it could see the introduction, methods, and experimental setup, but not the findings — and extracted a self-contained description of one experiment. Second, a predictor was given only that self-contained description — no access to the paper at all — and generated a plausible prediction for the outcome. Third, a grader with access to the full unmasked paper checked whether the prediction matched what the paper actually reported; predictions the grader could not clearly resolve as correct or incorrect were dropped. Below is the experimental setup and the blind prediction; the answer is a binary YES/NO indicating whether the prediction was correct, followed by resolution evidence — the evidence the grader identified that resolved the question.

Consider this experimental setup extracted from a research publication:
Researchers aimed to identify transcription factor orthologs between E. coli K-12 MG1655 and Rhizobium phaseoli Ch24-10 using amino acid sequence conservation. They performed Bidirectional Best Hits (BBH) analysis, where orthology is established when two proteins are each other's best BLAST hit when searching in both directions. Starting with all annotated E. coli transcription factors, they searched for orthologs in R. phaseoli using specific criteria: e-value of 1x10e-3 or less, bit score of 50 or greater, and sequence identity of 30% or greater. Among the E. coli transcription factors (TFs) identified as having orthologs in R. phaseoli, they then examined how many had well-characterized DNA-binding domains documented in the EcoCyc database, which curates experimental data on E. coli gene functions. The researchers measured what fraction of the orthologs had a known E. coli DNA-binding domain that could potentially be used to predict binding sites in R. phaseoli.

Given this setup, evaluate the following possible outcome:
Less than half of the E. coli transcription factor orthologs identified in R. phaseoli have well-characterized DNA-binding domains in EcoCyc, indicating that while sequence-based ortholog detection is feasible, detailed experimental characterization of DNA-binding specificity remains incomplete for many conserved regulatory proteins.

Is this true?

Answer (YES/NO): NO